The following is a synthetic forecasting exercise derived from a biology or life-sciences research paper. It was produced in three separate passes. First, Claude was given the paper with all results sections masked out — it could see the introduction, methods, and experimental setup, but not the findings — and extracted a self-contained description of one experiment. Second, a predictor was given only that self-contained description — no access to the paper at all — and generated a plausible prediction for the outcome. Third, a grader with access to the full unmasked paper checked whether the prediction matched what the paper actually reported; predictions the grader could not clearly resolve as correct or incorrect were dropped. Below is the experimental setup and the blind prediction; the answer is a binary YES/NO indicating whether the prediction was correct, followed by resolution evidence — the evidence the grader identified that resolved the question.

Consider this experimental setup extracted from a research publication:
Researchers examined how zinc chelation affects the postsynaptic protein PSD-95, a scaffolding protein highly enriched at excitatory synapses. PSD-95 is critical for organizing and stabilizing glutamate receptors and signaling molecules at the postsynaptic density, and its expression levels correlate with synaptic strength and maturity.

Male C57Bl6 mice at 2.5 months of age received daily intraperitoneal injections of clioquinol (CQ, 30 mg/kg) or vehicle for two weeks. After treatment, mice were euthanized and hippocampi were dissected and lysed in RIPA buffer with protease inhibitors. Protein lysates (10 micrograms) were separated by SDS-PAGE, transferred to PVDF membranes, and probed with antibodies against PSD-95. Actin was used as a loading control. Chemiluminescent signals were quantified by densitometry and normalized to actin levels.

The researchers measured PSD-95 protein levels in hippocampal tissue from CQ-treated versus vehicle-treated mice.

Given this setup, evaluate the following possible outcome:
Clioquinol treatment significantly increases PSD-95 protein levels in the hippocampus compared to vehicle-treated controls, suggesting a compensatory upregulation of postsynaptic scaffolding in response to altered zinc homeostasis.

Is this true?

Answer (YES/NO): NO